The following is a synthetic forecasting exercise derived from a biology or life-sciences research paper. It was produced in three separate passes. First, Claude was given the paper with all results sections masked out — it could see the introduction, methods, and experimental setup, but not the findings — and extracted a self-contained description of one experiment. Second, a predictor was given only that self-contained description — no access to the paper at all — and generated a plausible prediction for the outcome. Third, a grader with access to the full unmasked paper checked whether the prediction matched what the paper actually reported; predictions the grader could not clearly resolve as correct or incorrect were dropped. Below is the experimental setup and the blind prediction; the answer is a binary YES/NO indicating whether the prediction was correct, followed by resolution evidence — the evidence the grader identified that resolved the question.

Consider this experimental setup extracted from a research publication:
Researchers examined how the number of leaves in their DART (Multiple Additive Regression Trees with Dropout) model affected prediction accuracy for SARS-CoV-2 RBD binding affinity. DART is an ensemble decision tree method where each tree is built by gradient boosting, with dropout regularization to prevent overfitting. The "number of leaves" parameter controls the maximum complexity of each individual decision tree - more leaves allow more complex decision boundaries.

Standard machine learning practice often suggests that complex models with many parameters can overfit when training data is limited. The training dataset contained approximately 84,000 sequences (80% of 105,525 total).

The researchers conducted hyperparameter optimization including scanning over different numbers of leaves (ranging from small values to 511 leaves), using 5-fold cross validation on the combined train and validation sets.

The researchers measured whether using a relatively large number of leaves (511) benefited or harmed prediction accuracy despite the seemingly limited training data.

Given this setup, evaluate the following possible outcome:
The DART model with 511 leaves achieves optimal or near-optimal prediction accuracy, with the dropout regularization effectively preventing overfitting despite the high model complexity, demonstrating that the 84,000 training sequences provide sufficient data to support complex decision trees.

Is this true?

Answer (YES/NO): YES